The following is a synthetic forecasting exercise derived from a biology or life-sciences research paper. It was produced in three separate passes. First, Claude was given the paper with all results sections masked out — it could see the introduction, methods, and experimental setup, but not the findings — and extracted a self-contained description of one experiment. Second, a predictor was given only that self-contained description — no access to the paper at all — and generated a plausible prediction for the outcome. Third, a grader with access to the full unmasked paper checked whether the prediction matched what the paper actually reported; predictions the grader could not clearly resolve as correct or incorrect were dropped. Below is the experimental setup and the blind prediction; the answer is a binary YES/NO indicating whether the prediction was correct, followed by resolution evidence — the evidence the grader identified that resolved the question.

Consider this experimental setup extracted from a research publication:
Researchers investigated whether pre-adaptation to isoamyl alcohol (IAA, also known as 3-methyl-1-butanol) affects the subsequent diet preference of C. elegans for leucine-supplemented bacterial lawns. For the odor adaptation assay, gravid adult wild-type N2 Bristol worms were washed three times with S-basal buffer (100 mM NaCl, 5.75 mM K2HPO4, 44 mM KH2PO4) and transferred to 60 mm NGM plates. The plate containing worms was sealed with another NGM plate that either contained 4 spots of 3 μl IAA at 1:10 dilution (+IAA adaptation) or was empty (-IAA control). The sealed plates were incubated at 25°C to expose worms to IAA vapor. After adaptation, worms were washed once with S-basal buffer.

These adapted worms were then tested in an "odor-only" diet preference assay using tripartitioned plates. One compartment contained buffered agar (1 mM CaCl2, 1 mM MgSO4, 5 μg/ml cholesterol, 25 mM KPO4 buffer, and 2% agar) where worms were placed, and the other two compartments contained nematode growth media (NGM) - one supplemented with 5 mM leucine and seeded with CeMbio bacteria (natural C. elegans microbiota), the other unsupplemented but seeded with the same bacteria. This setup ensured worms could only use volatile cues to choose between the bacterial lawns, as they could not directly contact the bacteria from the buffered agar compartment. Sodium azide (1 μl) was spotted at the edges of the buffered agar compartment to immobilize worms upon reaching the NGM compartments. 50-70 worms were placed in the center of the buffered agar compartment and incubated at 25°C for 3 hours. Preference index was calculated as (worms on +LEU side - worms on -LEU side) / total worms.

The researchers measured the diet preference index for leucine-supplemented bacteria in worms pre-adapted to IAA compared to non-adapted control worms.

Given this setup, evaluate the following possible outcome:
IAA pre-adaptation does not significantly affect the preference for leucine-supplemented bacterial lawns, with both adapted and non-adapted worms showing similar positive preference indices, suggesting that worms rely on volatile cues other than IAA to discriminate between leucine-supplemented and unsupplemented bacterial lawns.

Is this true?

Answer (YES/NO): NO